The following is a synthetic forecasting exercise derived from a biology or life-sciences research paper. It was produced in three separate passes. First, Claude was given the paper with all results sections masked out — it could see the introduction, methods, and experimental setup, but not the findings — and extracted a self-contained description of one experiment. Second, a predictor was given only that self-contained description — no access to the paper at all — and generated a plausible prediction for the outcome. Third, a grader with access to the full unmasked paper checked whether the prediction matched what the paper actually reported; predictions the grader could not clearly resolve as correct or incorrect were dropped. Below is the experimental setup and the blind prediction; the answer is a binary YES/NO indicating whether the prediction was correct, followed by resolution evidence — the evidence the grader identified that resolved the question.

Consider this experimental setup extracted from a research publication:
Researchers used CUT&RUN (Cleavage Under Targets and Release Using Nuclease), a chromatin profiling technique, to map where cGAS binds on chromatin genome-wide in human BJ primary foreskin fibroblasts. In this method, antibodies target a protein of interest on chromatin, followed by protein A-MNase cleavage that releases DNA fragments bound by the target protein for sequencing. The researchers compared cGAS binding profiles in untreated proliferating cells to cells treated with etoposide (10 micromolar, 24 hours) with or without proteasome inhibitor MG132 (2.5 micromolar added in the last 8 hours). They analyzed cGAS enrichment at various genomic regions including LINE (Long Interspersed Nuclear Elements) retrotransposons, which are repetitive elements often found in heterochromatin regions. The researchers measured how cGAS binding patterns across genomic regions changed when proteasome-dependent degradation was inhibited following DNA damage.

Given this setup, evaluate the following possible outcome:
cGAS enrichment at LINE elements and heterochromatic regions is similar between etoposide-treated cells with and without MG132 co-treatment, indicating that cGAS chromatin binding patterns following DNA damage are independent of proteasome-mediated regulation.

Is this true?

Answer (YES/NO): NO